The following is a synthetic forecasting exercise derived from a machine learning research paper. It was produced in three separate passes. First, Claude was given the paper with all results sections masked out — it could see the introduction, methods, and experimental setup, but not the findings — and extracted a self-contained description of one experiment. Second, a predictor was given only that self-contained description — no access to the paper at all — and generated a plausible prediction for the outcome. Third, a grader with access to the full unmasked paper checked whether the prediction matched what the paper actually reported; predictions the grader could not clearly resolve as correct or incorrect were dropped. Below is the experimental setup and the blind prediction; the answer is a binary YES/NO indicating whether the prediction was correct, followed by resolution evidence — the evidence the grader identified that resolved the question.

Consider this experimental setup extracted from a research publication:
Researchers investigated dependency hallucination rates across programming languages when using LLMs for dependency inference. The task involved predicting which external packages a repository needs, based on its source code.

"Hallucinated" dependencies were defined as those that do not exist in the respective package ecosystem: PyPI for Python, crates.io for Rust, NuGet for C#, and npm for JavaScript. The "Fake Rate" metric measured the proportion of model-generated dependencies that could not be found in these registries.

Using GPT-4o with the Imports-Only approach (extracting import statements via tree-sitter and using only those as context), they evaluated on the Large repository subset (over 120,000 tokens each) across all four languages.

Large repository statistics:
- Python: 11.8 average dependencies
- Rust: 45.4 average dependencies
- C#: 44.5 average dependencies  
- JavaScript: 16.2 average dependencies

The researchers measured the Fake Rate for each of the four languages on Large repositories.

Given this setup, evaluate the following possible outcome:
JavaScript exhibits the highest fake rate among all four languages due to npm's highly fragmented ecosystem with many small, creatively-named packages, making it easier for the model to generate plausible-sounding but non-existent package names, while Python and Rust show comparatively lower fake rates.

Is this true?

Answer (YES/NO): NO